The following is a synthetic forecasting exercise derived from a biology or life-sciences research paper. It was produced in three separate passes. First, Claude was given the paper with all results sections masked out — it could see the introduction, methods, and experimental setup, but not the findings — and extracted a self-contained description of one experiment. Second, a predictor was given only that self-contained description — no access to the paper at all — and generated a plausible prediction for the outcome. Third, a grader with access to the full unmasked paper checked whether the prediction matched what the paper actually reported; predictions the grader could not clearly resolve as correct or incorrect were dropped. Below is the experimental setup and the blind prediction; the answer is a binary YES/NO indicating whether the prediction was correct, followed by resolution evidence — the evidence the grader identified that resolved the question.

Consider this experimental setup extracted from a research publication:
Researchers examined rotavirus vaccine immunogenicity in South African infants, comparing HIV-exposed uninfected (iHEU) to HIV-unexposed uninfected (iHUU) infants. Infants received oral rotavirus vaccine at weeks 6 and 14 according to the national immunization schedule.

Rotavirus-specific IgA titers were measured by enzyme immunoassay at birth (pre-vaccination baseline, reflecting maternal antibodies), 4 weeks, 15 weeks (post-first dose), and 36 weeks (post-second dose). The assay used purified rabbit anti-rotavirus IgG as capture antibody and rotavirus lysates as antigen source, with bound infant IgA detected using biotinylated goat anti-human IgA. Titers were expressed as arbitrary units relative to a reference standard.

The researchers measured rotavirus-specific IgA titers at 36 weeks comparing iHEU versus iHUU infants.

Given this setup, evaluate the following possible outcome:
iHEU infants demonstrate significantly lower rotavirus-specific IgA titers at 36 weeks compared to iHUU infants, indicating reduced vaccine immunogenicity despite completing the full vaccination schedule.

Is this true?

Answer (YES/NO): NO